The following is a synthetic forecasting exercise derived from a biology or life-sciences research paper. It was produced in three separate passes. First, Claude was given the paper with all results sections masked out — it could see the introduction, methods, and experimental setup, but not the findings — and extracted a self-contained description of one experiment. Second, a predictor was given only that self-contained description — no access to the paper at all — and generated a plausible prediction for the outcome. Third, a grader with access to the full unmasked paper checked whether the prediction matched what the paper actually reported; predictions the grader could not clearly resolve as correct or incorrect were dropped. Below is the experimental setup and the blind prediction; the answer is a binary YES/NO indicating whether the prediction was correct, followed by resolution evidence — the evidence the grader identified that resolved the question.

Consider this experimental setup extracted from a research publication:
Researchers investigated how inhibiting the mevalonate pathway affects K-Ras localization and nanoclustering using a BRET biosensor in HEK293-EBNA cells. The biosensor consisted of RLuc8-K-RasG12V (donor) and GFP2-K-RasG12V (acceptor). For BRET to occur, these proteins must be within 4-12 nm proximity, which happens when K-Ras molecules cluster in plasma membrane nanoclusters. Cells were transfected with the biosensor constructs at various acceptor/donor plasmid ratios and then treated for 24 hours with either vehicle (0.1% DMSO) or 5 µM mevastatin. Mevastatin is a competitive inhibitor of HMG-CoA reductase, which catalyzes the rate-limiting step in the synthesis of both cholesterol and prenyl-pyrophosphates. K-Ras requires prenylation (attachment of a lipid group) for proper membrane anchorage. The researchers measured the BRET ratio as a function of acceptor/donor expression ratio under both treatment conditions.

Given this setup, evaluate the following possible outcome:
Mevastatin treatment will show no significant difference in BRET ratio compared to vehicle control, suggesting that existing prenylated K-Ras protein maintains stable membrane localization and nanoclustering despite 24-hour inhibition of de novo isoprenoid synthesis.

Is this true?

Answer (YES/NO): NO